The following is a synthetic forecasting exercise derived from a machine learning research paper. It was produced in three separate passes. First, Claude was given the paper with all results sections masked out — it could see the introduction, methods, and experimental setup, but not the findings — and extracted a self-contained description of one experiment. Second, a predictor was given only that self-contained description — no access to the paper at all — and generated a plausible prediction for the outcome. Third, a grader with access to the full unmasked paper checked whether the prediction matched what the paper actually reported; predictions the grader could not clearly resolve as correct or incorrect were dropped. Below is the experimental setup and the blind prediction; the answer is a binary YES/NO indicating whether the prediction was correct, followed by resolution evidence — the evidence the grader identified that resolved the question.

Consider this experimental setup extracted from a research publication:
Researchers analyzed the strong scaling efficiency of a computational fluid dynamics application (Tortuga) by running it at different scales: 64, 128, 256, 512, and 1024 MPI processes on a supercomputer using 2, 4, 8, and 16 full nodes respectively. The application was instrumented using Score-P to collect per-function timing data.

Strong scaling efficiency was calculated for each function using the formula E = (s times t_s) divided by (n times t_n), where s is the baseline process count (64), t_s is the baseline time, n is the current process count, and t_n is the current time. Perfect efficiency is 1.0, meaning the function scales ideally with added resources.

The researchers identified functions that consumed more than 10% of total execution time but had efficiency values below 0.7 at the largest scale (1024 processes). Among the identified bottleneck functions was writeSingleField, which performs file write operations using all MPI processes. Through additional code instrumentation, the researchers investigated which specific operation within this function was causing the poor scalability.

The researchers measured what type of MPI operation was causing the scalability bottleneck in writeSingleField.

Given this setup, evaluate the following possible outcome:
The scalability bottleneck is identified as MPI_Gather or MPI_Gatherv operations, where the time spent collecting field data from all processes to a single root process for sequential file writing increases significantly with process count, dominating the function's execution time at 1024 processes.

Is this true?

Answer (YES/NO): NO